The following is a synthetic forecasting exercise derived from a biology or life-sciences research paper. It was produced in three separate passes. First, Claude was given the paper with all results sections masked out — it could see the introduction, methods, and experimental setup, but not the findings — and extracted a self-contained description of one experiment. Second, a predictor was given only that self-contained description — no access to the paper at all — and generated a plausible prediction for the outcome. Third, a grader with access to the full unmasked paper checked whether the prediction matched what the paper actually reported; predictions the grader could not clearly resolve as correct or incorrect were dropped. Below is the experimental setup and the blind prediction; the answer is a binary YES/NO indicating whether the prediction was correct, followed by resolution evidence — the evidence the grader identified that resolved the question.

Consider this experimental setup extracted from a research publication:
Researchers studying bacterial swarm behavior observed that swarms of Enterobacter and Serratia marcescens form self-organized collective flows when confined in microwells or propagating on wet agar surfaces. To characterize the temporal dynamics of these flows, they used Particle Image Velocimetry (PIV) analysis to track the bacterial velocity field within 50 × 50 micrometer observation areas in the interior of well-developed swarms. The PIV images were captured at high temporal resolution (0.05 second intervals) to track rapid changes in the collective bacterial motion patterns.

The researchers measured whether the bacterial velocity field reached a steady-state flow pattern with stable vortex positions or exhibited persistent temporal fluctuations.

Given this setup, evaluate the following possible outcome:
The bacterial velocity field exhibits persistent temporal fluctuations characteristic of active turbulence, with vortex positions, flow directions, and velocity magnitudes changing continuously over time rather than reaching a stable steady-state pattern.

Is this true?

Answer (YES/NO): YES